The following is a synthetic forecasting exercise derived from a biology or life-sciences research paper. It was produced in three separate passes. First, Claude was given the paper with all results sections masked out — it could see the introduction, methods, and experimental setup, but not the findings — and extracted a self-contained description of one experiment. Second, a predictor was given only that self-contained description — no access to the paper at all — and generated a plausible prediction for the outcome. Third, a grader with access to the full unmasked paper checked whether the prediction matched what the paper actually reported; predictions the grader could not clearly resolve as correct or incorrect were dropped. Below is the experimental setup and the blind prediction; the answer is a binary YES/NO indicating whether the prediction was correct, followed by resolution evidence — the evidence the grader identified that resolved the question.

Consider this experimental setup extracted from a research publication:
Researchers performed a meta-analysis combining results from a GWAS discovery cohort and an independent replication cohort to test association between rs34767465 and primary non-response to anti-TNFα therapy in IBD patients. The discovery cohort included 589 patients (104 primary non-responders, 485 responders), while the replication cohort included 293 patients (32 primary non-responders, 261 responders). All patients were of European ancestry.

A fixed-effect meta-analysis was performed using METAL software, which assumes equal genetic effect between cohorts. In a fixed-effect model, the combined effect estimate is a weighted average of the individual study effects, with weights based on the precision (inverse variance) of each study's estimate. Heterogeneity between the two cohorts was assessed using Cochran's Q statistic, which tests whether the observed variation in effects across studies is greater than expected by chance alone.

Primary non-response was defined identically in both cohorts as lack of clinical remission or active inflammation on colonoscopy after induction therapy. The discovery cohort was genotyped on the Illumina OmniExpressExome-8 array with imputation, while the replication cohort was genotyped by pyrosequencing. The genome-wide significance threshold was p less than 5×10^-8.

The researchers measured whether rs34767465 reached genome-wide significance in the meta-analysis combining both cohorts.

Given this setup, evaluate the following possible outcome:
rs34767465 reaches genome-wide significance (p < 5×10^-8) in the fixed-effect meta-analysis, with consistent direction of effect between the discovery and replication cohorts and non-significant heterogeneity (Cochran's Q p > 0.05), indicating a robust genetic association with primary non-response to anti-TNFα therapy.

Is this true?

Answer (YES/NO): NO